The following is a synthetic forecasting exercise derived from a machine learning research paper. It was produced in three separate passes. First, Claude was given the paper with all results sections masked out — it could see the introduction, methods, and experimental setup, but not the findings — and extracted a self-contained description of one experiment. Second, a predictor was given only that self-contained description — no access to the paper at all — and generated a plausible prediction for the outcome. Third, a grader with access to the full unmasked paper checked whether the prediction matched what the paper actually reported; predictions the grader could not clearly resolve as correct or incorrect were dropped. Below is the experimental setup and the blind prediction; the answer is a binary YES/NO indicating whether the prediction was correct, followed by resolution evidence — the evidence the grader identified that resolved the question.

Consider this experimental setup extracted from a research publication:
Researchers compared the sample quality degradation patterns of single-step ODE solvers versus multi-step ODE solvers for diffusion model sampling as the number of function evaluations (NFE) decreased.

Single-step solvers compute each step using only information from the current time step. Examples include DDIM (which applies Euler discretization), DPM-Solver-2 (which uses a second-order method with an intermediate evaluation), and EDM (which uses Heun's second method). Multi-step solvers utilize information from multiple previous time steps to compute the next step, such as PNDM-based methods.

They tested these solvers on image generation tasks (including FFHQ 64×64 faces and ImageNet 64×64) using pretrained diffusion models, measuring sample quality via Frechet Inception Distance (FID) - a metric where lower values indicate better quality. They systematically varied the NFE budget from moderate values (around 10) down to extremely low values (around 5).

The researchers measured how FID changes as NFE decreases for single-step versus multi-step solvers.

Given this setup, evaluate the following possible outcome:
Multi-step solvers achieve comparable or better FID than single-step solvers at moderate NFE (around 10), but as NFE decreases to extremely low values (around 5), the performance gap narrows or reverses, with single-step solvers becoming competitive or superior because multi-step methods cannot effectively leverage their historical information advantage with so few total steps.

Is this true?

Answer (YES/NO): NO